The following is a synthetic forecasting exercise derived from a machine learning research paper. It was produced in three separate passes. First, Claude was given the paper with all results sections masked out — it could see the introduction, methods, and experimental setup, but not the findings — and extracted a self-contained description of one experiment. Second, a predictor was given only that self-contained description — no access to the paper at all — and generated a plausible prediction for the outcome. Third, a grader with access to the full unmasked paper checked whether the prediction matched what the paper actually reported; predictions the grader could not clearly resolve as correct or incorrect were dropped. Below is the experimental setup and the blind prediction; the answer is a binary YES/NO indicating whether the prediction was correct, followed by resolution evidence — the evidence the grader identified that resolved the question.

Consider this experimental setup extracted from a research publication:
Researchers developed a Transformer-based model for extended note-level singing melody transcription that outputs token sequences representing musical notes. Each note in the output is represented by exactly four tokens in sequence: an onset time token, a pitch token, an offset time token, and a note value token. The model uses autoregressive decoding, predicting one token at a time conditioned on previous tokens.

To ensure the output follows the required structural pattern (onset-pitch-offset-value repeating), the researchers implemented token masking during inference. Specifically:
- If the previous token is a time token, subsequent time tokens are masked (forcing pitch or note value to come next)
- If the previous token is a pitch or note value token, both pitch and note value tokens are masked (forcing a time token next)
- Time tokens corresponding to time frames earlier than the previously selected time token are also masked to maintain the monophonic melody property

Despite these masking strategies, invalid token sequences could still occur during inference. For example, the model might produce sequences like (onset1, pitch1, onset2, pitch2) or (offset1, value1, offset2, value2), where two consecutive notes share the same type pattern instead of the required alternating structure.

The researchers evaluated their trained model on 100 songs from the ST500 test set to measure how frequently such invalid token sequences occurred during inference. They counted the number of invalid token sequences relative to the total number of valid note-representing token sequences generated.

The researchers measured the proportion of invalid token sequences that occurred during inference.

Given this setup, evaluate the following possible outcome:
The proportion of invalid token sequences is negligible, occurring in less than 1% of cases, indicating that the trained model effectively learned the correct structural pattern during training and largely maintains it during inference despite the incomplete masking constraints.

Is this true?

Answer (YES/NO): YES